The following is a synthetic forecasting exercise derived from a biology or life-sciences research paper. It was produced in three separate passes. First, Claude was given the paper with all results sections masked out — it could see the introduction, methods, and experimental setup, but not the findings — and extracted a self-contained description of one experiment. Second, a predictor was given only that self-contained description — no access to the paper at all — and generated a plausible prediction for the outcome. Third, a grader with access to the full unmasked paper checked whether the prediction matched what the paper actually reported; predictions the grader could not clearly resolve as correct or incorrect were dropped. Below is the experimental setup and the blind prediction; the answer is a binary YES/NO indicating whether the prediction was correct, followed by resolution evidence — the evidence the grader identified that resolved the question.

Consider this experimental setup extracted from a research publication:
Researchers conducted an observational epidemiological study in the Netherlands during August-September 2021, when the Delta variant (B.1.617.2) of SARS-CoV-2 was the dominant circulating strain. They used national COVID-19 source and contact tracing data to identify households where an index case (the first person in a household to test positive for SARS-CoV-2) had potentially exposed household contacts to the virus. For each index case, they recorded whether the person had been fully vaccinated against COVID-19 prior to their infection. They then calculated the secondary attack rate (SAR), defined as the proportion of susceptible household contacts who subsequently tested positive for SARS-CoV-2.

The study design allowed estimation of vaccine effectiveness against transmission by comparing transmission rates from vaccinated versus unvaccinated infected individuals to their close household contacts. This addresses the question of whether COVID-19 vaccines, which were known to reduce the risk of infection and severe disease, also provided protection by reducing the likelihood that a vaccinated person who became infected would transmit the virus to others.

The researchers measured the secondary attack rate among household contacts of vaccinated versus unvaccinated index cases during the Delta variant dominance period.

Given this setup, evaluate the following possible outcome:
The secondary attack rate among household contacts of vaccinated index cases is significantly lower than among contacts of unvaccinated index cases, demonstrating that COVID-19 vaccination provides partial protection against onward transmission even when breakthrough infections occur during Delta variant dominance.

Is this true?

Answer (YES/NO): YES